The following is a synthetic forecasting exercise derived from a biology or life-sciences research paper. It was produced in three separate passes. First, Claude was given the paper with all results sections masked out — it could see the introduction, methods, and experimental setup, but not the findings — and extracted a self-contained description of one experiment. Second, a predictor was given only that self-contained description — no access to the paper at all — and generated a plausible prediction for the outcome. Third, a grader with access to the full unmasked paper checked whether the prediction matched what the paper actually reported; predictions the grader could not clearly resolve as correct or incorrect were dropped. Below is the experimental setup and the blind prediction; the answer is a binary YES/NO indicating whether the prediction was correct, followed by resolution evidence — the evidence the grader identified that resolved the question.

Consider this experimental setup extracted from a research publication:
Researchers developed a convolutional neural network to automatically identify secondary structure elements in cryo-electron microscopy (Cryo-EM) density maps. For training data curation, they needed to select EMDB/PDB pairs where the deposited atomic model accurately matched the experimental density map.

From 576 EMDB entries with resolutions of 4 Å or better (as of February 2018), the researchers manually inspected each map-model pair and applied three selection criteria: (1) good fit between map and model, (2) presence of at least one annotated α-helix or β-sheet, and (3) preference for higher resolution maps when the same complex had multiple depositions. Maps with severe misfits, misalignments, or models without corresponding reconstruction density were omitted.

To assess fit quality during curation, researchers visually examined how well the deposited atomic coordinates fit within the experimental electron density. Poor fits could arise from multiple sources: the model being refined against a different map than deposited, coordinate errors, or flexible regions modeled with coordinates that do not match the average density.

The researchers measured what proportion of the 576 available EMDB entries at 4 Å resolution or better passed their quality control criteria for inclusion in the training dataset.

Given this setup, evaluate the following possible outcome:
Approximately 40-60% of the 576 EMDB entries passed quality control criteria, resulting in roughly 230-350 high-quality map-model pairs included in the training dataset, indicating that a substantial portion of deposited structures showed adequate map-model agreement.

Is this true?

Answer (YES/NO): YES